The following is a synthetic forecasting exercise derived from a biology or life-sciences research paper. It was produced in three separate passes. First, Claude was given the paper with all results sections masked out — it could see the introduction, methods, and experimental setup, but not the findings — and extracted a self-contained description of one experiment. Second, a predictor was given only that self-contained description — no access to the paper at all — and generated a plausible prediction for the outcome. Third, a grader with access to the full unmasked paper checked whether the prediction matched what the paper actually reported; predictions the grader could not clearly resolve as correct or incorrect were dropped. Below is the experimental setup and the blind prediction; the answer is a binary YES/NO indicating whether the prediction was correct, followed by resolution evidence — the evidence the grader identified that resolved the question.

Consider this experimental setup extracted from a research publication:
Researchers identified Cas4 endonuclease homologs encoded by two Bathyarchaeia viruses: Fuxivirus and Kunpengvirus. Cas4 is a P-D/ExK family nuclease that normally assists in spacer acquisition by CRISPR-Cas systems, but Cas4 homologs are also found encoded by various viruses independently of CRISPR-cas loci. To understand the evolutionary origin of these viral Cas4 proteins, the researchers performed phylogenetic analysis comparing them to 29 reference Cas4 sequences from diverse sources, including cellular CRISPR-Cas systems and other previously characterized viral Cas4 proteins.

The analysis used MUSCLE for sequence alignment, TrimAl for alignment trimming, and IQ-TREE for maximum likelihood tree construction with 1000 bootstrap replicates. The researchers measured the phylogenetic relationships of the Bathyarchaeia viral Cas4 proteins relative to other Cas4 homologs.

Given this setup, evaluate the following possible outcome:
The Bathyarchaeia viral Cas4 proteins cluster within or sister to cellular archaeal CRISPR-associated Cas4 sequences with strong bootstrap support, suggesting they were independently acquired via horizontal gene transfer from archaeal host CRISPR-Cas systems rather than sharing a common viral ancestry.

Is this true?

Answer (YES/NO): NO